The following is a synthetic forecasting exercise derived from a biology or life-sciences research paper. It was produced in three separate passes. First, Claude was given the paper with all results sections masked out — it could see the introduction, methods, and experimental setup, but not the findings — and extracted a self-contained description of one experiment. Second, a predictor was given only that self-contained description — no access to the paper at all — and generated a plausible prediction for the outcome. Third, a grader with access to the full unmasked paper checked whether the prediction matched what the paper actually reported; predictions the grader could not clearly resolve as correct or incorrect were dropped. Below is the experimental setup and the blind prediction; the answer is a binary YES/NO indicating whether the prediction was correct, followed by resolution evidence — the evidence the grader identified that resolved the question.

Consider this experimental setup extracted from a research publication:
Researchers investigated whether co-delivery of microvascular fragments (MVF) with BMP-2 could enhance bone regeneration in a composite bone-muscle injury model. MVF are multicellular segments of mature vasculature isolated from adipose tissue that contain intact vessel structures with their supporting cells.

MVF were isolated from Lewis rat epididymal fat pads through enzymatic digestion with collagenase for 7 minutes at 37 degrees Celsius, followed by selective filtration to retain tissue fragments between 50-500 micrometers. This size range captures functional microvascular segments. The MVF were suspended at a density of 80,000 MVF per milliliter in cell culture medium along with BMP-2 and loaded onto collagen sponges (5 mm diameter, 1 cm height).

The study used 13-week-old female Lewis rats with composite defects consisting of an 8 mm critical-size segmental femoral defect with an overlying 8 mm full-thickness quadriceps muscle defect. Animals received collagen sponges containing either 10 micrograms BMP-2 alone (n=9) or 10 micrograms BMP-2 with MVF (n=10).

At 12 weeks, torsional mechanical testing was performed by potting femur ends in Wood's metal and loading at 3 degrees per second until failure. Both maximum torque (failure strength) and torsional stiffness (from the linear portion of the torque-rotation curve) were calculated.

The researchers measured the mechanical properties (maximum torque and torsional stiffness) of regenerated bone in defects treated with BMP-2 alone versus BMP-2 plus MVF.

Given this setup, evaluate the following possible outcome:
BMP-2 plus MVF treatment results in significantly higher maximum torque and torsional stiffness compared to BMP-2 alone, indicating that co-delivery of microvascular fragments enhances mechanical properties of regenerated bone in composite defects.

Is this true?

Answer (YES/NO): NO